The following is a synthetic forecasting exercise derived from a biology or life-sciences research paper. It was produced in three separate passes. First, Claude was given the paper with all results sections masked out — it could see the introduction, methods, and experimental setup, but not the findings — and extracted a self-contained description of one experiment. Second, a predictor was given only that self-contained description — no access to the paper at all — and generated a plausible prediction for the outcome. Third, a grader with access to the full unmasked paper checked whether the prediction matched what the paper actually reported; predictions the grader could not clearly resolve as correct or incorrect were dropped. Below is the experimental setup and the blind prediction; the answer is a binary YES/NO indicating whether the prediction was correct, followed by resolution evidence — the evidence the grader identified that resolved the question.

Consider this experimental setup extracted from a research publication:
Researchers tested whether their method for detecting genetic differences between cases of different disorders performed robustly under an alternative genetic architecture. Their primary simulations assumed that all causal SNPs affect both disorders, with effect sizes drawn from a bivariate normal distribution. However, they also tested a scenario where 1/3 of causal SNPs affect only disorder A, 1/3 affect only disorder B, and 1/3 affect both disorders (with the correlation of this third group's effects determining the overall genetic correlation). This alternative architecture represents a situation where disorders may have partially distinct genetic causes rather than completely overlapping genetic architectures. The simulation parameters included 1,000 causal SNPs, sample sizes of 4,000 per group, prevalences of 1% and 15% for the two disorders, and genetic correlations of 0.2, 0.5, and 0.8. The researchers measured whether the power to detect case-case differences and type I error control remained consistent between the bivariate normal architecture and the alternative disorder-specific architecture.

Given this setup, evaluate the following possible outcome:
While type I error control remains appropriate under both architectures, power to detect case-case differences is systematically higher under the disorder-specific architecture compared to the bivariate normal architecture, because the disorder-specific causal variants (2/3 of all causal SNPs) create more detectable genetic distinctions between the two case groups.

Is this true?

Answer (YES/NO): NO